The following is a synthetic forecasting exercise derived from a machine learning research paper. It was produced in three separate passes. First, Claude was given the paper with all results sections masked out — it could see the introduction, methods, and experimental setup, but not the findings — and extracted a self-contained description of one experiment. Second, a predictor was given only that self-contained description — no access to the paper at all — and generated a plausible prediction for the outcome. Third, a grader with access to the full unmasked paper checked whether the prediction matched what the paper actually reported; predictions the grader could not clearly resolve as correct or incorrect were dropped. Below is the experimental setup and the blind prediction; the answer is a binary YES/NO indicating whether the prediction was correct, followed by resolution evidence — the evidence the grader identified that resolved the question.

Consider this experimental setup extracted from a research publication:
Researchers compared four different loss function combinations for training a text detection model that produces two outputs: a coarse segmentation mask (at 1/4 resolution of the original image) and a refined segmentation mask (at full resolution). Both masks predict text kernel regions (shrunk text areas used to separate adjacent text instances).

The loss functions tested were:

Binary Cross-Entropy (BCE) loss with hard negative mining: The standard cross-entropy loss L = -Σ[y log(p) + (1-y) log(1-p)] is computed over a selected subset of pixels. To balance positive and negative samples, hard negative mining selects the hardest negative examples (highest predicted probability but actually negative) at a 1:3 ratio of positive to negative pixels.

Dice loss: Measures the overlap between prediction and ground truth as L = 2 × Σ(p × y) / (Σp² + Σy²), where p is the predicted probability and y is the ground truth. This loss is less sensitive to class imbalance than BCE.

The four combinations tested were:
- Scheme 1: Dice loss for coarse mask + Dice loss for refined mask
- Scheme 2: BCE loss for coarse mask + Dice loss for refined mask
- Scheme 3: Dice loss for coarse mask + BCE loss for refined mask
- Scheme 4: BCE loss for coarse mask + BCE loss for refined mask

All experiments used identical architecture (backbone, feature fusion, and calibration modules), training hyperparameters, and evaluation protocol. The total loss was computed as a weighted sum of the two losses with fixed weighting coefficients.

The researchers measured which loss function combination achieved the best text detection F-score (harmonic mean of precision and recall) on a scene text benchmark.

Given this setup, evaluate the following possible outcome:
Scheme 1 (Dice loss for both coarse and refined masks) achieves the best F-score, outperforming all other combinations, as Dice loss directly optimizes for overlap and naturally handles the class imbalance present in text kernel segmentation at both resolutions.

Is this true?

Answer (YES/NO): NO